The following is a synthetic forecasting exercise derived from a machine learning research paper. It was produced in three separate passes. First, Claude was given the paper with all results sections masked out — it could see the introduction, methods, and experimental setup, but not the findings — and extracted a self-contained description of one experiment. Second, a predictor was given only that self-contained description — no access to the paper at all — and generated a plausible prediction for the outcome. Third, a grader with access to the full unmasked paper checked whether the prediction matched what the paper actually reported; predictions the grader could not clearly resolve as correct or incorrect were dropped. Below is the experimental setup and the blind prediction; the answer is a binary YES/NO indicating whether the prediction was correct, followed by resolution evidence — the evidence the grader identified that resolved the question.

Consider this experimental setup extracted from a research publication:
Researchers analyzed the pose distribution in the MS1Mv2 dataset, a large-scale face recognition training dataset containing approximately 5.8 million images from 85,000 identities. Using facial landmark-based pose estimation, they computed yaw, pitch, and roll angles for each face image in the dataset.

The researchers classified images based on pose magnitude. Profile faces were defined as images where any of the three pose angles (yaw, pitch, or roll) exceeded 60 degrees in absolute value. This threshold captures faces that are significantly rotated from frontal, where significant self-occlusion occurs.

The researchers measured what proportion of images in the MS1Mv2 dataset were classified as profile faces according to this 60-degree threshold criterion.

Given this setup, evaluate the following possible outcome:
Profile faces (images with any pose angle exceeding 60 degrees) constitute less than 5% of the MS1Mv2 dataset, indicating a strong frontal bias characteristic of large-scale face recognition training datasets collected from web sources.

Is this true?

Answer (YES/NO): YES